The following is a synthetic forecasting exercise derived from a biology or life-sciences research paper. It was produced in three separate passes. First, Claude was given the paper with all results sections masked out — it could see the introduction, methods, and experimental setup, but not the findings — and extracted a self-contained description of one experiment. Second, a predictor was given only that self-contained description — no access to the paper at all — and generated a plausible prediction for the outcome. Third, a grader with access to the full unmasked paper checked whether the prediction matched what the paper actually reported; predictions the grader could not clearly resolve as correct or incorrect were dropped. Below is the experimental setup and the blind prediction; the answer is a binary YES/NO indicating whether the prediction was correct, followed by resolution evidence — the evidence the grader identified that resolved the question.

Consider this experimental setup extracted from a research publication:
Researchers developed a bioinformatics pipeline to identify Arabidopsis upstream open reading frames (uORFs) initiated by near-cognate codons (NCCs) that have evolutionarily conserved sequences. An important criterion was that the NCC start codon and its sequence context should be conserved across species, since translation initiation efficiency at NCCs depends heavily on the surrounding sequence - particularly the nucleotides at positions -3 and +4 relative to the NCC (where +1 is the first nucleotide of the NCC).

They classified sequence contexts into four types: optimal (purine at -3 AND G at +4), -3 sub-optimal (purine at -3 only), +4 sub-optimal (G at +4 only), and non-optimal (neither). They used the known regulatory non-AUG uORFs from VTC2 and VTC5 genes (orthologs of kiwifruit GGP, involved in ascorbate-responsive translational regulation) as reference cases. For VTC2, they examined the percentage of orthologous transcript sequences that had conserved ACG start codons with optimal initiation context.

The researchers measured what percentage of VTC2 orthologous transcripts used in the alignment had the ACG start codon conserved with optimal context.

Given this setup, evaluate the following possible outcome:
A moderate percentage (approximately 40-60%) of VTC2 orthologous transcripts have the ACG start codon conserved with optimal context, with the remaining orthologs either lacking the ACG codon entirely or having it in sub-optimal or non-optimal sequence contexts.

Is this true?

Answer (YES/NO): NO